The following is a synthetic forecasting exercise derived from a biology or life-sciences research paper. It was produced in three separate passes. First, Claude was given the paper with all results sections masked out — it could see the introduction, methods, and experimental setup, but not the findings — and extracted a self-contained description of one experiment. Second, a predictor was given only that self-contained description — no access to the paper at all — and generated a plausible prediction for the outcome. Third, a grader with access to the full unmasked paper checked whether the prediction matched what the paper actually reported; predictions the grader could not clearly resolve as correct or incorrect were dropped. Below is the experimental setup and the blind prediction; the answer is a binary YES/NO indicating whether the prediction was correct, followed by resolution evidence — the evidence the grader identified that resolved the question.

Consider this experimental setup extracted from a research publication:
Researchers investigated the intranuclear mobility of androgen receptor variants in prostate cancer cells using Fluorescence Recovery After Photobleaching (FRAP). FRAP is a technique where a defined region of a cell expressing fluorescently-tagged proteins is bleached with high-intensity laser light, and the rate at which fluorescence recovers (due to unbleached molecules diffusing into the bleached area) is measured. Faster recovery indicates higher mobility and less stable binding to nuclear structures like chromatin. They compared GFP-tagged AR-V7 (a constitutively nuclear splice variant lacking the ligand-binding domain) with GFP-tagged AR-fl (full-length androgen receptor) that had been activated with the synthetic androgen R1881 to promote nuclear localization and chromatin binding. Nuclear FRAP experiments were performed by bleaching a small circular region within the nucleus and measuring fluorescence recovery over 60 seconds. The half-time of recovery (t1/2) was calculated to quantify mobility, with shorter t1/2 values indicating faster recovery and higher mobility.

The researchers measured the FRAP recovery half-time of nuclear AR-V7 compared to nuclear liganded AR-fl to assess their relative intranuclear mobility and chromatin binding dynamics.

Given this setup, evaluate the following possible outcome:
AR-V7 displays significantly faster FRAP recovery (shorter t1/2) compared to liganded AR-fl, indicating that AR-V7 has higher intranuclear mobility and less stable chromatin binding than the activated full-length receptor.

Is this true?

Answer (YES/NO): YES